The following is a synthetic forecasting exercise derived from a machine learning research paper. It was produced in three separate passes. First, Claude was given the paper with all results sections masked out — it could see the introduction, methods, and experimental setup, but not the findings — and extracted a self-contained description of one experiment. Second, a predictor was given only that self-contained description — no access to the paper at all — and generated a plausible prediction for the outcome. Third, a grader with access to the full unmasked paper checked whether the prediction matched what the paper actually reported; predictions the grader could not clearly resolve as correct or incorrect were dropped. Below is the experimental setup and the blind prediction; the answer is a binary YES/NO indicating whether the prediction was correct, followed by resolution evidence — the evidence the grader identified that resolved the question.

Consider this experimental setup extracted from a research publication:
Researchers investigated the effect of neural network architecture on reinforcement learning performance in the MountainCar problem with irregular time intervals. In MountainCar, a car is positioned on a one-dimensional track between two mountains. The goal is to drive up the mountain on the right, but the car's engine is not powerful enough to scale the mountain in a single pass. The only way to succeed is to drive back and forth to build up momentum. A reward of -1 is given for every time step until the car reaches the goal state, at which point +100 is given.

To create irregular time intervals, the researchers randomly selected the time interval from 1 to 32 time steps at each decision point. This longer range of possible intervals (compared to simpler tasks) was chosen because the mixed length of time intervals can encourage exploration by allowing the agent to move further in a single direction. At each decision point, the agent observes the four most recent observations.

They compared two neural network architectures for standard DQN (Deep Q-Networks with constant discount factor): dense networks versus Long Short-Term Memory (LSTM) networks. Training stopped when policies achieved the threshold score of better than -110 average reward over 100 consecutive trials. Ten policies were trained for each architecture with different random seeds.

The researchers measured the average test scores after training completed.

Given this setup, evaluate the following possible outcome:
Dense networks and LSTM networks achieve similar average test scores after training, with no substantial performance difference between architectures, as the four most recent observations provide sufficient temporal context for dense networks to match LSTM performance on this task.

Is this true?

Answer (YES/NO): YES